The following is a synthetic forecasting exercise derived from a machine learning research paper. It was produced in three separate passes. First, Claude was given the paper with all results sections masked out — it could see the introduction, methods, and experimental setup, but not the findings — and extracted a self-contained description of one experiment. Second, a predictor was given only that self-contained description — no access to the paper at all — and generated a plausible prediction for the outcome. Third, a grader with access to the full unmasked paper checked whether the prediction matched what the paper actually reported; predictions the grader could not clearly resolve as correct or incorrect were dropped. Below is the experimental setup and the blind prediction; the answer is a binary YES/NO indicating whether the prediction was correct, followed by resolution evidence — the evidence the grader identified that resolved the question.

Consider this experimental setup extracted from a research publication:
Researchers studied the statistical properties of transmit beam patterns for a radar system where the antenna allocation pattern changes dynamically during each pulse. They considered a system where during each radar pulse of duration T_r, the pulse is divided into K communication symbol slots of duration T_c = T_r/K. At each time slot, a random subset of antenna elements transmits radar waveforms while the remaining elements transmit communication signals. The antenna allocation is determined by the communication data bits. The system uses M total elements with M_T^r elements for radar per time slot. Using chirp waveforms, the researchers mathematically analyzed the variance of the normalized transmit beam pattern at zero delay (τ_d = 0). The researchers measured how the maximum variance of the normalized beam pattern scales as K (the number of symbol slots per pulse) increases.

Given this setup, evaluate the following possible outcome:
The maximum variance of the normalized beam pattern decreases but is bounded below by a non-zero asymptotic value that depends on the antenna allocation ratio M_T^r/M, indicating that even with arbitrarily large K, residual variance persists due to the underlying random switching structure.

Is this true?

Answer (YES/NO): NO